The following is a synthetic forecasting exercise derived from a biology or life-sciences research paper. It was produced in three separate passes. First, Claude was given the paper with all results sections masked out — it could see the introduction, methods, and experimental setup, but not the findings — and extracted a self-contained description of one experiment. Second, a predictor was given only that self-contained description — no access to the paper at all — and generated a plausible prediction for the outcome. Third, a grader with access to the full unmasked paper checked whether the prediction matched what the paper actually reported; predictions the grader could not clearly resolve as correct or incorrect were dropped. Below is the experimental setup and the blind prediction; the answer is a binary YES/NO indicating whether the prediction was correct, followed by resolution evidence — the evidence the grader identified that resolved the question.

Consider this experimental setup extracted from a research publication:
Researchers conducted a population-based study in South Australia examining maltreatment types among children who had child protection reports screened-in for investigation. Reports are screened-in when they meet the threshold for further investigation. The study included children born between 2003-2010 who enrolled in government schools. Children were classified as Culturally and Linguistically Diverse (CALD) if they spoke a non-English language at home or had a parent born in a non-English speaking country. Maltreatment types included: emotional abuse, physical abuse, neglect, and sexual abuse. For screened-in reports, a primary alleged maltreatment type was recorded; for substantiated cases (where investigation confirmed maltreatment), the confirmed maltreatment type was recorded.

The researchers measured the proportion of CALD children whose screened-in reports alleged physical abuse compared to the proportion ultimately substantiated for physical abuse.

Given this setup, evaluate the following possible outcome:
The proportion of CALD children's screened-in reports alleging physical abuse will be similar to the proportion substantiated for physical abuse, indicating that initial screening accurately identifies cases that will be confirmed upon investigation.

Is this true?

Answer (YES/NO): NO